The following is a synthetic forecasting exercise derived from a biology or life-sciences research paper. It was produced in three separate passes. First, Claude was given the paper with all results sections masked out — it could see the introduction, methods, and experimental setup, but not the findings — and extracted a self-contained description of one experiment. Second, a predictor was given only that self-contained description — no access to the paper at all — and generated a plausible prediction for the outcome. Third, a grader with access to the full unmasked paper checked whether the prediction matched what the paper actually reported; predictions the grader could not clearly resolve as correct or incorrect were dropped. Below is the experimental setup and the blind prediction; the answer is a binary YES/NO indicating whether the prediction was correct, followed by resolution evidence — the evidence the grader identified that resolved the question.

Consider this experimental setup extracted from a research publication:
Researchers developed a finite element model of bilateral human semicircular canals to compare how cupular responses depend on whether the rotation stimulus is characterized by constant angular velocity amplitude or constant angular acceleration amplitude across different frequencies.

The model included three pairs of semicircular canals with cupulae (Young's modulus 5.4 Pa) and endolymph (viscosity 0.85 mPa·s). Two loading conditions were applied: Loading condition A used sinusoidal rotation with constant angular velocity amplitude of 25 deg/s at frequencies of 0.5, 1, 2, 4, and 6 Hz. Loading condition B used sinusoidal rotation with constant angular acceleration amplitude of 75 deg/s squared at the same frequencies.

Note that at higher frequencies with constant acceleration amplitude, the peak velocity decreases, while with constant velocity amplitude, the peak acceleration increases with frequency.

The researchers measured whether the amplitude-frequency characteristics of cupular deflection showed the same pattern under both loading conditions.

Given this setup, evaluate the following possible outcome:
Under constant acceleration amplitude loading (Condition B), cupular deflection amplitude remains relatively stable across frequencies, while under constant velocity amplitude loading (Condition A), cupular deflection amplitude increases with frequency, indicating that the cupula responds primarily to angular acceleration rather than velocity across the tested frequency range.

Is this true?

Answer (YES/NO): NO